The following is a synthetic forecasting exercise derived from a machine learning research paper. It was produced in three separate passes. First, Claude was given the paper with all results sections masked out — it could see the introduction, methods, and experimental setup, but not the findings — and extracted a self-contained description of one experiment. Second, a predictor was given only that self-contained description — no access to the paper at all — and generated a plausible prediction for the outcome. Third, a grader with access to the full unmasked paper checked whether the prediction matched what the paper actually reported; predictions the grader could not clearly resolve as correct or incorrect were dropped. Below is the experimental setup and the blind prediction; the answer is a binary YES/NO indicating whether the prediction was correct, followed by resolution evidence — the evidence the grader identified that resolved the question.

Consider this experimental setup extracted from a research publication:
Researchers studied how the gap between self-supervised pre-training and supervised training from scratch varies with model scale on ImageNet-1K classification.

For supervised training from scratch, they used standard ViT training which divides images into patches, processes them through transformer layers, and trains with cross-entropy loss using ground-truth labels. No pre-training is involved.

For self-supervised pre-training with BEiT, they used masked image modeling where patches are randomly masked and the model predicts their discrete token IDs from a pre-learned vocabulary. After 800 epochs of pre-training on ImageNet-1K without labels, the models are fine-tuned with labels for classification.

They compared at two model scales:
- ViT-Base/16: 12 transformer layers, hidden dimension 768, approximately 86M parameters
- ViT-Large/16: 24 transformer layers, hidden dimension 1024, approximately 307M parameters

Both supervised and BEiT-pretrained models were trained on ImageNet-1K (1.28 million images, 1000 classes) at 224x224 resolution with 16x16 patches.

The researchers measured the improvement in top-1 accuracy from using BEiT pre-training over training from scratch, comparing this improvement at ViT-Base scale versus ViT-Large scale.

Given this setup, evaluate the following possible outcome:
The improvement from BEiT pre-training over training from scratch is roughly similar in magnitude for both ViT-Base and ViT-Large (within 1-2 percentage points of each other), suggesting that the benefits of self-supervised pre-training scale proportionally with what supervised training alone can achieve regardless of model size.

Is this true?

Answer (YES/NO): NO